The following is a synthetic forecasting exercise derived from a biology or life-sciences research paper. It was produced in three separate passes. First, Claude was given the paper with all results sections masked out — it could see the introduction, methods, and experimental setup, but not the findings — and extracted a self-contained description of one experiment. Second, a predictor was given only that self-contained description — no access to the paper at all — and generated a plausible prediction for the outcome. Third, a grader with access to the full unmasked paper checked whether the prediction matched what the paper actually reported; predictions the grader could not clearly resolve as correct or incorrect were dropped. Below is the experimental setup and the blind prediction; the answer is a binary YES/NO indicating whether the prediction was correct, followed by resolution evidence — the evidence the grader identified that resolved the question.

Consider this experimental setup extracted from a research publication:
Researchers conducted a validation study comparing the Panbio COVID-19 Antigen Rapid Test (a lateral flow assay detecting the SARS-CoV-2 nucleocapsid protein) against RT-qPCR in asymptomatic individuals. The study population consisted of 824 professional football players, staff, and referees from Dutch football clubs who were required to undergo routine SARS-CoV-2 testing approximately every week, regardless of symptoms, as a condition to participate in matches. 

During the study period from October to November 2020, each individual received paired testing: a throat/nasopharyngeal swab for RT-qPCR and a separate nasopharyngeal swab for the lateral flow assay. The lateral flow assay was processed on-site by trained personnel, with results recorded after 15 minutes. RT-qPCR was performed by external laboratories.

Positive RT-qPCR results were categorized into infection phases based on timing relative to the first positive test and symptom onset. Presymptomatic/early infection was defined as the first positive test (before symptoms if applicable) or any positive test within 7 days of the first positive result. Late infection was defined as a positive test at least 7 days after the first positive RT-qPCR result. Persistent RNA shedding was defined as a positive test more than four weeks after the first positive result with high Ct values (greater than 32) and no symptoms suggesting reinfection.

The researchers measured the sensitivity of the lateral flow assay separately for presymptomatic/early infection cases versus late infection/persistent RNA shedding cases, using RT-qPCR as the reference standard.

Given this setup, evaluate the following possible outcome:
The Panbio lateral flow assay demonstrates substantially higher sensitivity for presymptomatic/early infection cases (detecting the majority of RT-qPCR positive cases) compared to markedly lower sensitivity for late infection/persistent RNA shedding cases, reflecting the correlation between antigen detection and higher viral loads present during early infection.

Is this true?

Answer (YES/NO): YES